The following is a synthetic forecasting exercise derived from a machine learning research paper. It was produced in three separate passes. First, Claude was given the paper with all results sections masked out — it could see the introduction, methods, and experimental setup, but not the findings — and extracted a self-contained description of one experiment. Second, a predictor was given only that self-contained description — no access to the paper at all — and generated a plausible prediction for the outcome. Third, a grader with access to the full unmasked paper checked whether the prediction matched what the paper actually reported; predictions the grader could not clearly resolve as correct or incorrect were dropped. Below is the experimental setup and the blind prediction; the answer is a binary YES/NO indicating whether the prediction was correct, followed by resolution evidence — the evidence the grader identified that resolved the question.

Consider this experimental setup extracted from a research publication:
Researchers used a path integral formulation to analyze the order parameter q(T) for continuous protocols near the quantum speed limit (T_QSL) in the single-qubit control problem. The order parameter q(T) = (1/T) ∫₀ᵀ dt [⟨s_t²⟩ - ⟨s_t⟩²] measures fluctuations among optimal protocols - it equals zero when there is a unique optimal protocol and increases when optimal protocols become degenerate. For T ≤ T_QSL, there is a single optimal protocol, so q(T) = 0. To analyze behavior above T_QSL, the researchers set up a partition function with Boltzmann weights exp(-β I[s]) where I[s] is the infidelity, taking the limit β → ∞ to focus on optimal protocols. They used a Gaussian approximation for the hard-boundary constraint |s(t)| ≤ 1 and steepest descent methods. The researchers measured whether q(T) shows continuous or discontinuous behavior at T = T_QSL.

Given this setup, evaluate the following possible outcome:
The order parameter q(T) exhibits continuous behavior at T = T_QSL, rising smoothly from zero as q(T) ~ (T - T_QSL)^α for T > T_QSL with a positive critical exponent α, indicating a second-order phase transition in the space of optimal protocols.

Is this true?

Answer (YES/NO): NO